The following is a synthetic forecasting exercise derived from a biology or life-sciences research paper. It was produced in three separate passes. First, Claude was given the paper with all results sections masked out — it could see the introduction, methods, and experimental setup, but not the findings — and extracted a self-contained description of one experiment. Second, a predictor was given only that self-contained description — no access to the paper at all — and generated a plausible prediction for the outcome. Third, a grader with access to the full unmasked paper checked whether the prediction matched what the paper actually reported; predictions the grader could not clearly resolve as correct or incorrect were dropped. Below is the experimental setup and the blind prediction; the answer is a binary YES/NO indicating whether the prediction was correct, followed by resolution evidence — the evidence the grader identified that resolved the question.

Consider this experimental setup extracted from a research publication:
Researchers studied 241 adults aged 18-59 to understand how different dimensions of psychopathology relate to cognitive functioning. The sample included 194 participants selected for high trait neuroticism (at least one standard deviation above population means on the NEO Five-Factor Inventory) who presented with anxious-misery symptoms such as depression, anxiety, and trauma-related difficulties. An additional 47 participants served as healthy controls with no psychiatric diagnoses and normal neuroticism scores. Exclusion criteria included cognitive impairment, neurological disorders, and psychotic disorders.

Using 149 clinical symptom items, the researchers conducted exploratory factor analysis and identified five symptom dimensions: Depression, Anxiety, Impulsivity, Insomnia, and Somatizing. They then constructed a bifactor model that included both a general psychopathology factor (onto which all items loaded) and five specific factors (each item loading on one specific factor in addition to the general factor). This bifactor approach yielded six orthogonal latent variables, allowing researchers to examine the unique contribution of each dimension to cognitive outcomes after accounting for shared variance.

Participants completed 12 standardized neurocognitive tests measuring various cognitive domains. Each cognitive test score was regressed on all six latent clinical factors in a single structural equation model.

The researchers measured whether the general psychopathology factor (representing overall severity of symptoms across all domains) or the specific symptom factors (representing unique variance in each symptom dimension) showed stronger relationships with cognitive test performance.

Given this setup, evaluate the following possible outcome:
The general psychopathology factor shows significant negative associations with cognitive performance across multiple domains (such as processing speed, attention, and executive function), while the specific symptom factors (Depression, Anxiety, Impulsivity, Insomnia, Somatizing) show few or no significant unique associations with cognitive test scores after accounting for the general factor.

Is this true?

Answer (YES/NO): NO